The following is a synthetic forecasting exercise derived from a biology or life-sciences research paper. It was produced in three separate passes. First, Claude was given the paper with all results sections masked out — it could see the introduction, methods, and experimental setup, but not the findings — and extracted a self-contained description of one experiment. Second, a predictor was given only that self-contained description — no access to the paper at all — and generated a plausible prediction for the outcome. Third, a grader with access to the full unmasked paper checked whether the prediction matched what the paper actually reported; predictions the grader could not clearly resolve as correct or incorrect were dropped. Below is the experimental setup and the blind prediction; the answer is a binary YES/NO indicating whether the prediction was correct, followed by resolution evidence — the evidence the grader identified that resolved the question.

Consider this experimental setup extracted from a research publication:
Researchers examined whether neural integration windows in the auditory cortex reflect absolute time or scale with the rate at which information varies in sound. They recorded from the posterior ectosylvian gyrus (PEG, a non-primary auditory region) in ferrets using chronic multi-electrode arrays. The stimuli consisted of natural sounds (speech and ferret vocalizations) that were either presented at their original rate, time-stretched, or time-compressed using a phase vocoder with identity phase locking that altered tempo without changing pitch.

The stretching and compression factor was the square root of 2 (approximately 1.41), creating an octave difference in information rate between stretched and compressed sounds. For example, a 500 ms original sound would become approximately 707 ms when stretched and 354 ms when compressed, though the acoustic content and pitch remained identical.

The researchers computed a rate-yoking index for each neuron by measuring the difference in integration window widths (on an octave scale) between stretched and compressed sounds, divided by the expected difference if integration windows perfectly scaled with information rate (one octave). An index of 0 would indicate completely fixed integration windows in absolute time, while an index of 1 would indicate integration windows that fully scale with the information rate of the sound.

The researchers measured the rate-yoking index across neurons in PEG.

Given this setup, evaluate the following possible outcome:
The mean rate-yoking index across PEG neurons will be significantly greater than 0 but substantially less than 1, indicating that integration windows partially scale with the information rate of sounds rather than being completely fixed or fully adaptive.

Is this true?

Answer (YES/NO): NO